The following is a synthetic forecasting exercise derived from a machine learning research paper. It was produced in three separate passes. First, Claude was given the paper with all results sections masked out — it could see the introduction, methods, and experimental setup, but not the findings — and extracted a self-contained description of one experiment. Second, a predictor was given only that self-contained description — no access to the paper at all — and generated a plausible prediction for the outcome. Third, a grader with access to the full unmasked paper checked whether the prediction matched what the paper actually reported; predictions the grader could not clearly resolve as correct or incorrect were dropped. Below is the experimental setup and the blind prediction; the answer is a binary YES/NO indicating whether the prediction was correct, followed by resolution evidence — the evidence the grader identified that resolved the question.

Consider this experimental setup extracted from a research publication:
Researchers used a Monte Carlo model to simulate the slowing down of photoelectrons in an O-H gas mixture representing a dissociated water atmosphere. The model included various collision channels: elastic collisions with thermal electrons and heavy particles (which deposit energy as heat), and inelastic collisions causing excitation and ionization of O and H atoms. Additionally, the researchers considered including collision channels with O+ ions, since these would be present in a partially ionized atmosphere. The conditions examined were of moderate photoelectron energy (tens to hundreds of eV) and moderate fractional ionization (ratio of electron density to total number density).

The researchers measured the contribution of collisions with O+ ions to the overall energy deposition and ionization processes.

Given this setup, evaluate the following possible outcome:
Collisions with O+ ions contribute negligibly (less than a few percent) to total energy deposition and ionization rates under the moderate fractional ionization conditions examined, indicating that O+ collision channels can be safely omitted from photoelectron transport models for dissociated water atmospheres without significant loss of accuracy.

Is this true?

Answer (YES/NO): YES